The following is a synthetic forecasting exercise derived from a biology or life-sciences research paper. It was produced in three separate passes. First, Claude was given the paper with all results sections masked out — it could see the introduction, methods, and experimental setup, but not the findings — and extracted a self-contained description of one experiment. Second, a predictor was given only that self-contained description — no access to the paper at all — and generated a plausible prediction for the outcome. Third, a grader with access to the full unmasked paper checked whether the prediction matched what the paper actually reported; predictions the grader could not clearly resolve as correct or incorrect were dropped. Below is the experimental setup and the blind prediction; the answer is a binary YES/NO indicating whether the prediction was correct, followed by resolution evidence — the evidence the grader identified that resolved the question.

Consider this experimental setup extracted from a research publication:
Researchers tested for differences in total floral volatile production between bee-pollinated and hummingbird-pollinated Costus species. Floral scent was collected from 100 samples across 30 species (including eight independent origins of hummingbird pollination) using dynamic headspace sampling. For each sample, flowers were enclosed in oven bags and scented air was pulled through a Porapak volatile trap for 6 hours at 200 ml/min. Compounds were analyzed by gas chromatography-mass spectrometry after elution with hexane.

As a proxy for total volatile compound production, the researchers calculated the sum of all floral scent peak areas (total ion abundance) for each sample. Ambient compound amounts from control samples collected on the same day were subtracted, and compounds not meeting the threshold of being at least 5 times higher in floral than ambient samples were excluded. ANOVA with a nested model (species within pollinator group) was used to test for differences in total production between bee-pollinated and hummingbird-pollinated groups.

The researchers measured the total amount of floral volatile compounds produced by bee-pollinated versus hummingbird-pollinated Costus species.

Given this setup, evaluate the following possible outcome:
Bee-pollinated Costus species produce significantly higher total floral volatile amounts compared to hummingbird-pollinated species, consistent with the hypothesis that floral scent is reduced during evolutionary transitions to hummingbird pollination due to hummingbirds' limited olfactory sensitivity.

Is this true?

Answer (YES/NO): YES